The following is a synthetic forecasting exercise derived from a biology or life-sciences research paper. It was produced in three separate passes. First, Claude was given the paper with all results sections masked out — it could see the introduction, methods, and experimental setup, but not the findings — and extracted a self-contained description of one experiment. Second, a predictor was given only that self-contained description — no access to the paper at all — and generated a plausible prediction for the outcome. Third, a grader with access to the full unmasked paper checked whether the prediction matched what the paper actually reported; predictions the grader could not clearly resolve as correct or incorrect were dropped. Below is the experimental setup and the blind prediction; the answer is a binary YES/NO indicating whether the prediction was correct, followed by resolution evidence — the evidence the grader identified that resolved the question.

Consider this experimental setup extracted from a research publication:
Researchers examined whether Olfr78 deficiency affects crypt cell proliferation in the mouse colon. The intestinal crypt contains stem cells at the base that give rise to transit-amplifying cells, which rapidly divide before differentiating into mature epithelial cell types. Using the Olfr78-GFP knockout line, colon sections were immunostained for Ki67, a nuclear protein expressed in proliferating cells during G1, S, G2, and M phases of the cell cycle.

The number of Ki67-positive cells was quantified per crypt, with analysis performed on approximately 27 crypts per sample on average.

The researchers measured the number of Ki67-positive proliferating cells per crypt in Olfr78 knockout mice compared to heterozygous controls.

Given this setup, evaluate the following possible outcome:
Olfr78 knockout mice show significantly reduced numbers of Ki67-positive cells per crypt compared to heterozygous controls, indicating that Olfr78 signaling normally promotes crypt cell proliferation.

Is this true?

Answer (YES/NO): NO